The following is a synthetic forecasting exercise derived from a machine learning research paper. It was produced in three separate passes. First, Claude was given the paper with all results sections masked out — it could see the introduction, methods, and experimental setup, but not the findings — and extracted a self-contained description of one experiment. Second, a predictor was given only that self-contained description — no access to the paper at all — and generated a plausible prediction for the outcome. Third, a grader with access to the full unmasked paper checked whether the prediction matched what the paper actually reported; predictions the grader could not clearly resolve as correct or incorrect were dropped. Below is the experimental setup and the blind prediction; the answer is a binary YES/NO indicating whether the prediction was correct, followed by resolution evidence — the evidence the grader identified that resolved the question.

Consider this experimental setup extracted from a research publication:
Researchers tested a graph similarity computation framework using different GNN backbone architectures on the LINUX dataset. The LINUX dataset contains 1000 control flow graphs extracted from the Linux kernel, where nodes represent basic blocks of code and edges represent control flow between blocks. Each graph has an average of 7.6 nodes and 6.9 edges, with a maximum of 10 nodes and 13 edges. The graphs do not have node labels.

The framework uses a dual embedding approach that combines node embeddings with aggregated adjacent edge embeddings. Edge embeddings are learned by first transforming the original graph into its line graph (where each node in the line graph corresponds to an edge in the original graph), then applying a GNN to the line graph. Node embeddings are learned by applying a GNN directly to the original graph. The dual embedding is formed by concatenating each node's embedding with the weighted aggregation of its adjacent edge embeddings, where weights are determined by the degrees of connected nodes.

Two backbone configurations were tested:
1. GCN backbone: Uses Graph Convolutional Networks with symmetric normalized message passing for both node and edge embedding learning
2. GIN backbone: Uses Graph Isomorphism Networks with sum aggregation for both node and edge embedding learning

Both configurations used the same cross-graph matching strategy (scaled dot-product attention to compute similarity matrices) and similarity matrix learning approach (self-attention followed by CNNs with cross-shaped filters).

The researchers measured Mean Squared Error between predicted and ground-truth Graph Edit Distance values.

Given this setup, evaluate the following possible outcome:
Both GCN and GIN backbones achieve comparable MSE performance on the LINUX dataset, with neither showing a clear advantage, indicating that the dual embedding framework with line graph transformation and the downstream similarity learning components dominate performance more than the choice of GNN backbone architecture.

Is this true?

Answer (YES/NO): NO